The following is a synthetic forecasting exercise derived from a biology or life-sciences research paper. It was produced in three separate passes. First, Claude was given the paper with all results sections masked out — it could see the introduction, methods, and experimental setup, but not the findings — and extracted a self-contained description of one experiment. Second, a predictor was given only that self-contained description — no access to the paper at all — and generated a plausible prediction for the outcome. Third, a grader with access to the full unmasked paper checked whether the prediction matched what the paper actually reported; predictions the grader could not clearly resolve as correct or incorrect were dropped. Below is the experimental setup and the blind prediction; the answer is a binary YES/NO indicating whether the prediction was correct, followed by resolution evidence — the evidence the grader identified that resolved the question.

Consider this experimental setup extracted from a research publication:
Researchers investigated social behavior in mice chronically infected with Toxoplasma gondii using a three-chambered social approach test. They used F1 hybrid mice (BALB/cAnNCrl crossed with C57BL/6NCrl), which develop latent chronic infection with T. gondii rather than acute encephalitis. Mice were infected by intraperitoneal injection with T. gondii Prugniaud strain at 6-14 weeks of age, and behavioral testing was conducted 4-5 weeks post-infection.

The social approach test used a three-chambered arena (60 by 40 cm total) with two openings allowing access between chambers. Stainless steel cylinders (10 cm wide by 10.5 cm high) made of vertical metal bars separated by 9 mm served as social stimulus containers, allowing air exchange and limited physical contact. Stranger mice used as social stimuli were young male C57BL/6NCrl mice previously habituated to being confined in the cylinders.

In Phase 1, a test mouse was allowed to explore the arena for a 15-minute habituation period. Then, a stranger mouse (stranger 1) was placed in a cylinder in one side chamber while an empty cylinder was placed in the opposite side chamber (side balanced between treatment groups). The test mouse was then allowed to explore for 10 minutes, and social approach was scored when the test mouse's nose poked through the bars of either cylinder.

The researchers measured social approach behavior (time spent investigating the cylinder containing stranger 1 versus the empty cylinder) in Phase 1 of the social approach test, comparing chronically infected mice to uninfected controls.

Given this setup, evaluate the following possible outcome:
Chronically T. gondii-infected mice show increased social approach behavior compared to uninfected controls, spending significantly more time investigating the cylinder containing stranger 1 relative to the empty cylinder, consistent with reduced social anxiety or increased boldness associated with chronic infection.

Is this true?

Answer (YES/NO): NO